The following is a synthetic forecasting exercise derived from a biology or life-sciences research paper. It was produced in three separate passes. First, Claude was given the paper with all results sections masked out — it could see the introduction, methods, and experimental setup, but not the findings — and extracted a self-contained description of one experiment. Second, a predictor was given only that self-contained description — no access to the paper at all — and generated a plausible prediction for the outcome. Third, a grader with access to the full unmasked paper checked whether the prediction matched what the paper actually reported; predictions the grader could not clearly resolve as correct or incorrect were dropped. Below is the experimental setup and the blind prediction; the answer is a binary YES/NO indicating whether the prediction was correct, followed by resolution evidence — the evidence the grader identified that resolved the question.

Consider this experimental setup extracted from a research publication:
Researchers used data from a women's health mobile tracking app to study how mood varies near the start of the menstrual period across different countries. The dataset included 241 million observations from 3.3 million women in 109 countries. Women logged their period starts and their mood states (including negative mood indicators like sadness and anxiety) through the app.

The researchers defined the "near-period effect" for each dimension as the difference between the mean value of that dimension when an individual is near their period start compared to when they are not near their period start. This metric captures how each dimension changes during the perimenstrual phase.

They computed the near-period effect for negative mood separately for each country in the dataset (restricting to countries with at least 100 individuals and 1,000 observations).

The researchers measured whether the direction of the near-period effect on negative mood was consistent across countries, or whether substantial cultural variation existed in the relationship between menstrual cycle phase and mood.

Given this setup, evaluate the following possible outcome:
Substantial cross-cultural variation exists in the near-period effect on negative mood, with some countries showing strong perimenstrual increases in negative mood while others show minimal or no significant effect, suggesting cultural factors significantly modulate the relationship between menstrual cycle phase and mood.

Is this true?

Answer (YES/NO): NO